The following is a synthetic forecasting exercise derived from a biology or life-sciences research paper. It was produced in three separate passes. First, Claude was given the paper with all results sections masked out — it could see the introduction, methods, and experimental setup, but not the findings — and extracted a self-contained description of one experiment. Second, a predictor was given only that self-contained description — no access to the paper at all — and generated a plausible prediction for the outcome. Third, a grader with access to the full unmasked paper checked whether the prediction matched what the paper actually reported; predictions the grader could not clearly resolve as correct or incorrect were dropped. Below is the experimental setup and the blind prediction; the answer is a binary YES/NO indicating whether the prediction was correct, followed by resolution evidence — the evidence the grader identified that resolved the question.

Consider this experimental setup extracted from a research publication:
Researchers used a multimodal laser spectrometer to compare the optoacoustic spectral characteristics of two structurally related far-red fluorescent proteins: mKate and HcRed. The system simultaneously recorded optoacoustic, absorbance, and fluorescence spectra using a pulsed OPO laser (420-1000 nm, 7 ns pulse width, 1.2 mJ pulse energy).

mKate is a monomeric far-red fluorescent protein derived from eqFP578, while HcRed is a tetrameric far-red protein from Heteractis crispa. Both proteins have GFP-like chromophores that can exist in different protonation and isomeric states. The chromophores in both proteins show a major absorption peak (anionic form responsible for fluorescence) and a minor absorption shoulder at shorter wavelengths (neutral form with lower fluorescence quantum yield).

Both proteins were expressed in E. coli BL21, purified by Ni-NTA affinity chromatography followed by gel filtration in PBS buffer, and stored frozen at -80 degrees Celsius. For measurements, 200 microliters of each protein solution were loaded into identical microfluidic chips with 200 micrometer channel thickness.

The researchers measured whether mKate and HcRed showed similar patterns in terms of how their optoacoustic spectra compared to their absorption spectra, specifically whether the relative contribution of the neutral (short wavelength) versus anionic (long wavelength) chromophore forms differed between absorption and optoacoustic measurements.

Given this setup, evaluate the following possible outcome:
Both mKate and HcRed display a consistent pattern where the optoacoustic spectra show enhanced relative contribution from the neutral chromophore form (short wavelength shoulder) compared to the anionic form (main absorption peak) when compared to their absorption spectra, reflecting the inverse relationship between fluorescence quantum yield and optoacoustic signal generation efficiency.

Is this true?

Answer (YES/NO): YES